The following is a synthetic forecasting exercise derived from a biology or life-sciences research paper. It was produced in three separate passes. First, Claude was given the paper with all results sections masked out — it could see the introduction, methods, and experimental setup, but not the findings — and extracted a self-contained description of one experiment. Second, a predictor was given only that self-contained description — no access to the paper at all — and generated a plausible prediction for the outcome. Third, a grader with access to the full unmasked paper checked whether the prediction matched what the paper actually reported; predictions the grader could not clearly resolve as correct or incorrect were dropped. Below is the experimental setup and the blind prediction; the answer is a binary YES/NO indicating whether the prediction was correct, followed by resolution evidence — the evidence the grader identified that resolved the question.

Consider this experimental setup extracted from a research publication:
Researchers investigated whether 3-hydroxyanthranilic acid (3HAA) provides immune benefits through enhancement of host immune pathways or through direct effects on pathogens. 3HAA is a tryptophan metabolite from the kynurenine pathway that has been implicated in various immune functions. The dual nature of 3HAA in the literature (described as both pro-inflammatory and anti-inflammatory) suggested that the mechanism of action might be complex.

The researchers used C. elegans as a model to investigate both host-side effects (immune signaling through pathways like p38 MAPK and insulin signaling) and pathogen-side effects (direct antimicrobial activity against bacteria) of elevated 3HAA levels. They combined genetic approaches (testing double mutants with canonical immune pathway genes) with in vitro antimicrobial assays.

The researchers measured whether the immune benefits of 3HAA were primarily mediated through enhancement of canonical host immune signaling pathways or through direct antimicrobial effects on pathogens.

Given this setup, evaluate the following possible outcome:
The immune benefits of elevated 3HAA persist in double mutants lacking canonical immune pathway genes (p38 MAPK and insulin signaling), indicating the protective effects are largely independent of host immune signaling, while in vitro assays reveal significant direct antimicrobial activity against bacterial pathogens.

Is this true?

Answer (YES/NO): YES